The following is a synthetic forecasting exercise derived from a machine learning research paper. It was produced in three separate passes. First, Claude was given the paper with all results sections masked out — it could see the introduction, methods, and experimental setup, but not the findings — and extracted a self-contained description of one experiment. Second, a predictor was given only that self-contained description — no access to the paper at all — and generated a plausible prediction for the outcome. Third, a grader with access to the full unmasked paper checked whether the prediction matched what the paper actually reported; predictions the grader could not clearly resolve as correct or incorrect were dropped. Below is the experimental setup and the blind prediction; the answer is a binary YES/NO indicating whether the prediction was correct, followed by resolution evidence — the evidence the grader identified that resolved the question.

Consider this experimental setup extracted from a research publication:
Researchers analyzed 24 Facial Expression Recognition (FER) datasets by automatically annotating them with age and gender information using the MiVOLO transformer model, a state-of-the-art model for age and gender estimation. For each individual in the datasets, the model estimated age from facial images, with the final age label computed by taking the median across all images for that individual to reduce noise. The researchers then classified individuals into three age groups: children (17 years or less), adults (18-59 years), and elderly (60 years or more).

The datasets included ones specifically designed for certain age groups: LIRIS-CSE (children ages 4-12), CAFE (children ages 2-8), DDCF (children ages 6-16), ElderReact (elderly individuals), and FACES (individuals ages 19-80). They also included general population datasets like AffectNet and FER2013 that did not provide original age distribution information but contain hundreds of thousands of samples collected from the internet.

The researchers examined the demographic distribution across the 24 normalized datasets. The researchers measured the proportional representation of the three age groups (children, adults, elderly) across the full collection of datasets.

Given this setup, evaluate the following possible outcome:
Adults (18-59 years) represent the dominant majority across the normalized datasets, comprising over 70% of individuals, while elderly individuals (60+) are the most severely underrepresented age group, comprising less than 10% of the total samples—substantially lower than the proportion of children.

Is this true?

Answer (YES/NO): YES